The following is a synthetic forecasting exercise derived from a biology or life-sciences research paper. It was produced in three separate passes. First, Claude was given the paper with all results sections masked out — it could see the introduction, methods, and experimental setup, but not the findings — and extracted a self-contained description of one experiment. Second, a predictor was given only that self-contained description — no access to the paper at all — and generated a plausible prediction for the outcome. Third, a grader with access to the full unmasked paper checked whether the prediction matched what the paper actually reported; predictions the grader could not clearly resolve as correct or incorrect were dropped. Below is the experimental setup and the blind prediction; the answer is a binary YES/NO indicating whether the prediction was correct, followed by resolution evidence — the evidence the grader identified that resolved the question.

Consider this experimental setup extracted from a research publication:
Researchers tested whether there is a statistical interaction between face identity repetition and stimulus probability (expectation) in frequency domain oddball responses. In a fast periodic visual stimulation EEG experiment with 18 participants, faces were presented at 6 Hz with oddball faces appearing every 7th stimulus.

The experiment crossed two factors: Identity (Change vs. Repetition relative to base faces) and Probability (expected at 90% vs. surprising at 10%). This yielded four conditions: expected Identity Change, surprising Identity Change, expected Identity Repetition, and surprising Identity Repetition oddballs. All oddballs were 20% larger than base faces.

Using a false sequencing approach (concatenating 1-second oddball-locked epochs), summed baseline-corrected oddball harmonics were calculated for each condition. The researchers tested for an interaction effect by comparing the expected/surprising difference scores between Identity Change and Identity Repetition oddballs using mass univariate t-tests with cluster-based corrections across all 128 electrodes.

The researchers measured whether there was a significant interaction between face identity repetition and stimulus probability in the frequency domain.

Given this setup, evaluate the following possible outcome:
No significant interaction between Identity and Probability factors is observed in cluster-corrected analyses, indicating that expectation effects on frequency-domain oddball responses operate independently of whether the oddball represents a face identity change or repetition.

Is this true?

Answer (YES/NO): NO